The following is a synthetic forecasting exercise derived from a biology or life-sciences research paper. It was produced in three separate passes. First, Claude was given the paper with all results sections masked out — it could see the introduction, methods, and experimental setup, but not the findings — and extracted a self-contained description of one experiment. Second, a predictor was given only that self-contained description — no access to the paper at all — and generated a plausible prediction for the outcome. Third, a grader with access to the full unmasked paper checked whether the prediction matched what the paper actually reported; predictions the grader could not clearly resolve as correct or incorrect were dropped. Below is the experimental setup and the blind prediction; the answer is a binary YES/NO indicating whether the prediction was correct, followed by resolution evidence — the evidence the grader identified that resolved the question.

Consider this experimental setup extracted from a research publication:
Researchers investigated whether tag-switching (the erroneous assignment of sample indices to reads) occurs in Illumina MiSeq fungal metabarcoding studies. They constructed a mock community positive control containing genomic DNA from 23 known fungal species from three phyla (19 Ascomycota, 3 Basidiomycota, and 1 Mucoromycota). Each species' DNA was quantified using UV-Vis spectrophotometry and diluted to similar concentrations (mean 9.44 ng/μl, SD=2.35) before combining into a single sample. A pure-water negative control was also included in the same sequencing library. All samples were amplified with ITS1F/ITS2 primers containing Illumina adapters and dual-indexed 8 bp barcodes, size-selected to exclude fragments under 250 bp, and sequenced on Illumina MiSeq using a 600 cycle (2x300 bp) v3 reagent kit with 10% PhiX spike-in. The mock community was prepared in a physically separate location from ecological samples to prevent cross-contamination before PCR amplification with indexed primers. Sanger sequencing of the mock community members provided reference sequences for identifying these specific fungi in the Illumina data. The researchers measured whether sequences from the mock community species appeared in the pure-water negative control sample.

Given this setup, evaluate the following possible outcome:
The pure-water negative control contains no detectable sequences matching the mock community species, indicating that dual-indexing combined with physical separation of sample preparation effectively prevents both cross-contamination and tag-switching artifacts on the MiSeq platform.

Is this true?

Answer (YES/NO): NO